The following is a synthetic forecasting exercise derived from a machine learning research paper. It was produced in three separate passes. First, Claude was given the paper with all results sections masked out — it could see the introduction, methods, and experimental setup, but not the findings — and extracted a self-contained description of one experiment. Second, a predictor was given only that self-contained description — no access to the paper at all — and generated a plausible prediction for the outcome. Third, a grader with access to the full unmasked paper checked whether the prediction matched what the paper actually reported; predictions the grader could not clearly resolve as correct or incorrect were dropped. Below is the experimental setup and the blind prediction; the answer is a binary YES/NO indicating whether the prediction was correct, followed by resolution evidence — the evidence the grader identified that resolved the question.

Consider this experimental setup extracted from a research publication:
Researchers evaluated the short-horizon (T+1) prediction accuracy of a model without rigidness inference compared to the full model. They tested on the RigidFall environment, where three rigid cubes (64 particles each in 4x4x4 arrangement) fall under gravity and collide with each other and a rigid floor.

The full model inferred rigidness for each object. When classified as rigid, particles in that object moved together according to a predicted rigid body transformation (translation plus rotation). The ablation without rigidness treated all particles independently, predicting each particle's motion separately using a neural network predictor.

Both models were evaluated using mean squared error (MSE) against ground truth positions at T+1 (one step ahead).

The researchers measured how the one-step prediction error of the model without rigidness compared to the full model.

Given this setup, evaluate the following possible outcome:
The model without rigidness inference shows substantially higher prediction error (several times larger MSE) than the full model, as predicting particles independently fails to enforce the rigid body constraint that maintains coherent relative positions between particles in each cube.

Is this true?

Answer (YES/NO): NO